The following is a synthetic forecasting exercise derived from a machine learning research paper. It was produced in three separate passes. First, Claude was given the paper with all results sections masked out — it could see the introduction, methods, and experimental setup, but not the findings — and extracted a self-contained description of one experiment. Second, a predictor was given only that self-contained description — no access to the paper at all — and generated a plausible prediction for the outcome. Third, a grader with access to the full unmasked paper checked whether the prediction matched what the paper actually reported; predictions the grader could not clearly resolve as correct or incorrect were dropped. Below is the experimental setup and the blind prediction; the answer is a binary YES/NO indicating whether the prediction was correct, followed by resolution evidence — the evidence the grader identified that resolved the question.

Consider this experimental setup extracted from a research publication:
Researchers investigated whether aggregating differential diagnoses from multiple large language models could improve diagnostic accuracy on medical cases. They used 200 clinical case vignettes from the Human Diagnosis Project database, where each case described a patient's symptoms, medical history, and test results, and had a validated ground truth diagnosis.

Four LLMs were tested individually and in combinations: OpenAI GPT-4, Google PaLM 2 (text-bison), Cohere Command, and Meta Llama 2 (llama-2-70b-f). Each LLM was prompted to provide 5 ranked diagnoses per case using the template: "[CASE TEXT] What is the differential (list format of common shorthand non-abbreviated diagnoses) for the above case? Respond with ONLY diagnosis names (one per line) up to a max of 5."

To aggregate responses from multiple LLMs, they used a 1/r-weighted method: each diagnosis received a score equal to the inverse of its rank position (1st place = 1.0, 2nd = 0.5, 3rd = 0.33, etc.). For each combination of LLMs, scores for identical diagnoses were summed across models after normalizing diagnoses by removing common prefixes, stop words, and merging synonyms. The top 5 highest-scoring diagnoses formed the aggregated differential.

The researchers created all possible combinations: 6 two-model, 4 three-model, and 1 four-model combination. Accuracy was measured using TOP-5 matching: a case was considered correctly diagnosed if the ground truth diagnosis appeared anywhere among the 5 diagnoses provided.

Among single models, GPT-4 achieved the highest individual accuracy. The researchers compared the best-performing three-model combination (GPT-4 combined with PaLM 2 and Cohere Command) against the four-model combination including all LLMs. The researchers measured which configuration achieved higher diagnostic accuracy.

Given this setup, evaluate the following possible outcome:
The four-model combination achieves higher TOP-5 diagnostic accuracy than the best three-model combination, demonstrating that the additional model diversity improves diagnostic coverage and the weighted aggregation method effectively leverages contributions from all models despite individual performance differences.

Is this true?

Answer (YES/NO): NO